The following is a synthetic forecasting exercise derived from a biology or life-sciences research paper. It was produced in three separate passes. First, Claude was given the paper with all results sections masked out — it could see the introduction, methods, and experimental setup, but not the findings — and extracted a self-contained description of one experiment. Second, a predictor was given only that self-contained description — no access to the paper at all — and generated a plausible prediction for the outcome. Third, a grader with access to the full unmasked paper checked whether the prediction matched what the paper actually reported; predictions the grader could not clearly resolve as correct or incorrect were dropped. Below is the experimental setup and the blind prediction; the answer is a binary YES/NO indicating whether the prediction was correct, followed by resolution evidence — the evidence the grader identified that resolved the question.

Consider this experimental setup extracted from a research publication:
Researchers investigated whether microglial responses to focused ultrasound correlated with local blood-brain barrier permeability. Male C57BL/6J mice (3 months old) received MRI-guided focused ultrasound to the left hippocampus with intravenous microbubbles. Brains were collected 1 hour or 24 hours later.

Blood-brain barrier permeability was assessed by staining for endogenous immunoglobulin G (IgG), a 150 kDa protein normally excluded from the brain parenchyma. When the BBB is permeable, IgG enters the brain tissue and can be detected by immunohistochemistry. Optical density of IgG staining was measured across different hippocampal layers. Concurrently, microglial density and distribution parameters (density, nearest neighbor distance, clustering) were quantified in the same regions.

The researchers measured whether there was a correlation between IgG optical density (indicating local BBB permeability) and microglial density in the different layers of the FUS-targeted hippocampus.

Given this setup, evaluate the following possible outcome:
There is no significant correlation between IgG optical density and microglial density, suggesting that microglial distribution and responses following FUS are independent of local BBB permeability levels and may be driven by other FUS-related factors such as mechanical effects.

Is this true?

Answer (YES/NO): NO